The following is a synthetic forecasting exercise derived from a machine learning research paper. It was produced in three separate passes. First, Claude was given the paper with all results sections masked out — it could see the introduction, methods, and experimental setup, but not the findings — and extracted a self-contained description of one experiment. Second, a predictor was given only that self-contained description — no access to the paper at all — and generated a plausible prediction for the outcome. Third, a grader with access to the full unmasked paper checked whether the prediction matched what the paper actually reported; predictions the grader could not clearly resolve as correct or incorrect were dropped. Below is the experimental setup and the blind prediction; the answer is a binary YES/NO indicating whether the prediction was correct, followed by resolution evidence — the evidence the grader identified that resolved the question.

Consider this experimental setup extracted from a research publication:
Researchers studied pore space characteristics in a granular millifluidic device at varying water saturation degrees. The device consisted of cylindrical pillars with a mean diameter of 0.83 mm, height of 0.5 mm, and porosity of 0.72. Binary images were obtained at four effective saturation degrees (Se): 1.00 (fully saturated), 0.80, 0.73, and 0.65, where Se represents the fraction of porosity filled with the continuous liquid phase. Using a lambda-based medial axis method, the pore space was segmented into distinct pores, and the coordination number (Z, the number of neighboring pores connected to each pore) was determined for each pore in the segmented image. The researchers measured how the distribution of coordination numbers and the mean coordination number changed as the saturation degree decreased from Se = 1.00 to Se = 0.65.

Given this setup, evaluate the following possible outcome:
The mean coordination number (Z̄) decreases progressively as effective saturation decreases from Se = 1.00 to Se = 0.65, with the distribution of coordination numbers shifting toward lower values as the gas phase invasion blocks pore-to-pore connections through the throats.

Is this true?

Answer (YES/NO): YES